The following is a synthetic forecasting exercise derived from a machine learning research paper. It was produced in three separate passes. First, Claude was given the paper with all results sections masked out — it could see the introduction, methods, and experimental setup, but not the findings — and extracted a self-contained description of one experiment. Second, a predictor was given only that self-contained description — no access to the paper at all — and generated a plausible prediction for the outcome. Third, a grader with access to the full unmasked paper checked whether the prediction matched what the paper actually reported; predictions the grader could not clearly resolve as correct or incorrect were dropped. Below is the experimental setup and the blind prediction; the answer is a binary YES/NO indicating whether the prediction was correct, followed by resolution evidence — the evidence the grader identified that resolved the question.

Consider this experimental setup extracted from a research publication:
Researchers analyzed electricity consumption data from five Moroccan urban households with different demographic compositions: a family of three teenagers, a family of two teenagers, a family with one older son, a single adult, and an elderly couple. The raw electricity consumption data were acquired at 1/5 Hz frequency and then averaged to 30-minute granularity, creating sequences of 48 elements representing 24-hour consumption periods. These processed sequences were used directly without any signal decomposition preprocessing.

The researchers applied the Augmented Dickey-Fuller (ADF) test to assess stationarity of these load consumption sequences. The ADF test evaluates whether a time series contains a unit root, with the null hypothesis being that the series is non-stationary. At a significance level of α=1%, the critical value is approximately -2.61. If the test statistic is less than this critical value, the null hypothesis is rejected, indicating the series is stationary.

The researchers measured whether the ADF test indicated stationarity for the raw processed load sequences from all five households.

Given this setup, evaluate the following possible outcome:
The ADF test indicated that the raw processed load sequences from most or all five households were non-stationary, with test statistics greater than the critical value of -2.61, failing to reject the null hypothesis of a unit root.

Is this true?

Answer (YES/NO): YES